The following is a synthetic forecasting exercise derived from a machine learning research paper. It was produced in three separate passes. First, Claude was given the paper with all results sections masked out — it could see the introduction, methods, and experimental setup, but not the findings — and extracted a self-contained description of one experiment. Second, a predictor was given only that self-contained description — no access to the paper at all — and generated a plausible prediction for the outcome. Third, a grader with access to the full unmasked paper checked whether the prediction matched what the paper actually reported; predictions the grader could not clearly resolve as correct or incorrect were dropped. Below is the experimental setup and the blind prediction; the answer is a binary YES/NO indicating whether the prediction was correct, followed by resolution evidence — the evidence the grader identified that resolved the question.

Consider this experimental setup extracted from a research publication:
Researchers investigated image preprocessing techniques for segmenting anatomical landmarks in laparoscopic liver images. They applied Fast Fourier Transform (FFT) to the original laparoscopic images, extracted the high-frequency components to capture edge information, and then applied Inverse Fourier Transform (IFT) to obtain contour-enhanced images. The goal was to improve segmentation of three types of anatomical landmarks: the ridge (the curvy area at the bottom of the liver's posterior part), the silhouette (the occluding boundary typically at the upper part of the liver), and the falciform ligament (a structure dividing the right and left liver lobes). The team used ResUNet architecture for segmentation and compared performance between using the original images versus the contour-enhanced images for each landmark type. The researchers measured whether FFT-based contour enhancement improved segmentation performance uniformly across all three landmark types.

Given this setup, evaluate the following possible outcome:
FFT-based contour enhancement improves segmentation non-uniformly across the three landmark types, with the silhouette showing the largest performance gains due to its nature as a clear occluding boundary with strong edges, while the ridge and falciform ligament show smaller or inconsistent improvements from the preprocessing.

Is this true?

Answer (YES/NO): NO